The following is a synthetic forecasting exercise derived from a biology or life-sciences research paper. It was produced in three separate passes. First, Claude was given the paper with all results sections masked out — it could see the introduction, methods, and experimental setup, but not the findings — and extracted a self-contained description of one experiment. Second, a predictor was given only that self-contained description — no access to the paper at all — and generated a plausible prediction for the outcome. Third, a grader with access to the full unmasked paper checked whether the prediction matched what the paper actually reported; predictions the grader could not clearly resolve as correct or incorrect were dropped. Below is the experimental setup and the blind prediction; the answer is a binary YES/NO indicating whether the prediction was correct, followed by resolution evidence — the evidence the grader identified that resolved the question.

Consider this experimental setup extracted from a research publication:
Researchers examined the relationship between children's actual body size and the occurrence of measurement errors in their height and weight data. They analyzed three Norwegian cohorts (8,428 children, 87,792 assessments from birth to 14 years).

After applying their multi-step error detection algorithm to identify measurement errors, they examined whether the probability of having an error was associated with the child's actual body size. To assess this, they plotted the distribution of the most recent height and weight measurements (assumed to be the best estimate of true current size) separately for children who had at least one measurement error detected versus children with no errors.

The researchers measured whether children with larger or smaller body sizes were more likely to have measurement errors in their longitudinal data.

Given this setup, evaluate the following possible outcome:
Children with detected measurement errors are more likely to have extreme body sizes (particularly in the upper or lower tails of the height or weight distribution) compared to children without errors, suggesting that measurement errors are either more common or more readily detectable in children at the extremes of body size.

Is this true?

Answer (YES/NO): NO